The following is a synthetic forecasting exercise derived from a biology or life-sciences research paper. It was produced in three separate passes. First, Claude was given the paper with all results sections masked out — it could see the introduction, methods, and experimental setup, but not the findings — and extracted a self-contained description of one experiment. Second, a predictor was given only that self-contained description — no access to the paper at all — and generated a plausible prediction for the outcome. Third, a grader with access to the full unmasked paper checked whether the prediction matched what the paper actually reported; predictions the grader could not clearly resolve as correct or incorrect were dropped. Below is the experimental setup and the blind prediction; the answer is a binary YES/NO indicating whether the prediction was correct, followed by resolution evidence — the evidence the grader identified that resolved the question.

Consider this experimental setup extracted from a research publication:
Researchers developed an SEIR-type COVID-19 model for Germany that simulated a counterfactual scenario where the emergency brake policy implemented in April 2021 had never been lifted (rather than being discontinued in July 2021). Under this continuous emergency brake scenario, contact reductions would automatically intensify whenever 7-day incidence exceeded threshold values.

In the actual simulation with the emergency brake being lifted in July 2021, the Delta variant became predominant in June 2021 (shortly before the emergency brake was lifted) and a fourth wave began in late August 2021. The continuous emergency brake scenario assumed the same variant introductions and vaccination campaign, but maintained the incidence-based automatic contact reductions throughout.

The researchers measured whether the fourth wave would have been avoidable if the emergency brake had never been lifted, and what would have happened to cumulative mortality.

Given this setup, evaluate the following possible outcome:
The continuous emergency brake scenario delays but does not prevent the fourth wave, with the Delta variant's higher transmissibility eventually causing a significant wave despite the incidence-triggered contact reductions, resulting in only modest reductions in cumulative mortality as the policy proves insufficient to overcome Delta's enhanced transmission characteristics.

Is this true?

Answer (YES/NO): NO